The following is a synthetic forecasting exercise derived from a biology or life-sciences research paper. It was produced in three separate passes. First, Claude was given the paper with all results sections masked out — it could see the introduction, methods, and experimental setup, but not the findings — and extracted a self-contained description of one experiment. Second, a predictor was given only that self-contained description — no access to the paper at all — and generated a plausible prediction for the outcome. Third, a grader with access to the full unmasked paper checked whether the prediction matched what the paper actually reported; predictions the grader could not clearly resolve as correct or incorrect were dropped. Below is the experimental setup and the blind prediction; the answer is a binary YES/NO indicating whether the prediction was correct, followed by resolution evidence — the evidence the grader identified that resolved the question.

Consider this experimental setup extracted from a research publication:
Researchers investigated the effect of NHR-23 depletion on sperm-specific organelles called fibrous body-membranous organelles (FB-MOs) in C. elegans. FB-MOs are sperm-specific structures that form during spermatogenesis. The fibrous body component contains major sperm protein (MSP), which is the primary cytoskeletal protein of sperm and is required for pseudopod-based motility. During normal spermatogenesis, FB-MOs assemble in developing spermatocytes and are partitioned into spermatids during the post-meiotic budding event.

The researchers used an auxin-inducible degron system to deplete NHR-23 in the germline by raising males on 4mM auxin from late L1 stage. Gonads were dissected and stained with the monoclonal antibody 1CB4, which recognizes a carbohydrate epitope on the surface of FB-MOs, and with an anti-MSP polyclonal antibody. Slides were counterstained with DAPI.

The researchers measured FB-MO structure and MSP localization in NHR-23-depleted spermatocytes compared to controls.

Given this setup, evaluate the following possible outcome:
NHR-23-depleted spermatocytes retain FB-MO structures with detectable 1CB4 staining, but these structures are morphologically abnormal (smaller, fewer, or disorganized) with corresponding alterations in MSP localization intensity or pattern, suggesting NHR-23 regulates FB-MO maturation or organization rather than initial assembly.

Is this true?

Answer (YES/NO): YES